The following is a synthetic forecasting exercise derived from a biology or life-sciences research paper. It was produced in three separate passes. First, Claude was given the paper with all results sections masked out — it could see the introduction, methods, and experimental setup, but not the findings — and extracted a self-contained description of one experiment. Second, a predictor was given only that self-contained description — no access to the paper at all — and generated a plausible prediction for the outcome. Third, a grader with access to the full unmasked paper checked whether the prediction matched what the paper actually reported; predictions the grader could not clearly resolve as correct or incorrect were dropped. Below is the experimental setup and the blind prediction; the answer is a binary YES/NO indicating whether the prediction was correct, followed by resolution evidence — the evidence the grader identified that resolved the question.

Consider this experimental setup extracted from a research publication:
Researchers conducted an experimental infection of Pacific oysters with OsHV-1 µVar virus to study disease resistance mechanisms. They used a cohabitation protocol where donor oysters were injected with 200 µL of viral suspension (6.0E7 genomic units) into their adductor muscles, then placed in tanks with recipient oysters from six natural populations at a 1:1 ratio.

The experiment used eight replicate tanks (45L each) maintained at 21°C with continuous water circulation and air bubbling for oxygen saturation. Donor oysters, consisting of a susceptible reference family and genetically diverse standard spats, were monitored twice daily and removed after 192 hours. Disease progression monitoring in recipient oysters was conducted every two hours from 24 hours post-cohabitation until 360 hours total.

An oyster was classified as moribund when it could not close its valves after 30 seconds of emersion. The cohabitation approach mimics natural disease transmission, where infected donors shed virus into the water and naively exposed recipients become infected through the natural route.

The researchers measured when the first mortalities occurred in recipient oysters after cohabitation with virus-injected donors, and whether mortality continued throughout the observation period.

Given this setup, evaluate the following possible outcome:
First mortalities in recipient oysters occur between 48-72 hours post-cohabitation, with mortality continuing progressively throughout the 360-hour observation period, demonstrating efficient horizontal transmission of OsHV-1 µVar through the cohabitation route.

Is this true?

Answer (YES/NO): YES